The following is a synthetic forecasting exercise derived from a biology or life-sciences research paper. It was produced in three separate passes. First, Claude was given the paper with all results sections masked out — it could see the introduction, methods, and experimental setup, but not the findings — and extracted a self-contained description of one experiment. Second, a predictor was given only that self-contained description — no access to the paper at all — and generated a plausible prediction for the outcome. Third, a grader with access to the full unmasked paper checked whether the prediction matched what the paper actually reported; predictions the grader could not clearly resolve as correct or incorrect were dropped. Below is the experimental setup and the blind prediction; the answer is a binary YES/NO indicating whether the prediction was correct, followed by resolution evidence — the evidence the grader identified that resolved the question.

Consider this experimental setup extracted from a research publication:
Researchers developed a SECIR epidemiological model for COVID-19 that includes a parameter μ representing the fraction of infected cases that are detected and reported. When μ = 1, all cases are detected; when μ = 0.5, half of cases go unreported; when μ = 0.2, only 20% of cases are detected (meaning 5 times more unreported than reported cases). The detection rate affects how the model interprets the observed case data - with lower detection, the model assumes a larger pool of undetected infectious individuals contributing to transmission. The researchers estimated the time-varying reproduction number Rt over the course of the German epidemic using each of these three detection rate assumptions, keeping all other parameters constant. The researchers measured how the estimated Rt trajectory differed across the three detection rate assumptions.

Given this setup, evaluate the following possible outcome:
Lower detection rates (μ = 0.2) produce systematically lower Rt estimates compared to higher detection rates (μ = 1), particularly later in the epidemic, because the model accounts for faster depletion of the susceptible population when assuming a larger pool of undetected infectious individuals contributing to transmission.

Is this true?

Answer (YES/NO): NO